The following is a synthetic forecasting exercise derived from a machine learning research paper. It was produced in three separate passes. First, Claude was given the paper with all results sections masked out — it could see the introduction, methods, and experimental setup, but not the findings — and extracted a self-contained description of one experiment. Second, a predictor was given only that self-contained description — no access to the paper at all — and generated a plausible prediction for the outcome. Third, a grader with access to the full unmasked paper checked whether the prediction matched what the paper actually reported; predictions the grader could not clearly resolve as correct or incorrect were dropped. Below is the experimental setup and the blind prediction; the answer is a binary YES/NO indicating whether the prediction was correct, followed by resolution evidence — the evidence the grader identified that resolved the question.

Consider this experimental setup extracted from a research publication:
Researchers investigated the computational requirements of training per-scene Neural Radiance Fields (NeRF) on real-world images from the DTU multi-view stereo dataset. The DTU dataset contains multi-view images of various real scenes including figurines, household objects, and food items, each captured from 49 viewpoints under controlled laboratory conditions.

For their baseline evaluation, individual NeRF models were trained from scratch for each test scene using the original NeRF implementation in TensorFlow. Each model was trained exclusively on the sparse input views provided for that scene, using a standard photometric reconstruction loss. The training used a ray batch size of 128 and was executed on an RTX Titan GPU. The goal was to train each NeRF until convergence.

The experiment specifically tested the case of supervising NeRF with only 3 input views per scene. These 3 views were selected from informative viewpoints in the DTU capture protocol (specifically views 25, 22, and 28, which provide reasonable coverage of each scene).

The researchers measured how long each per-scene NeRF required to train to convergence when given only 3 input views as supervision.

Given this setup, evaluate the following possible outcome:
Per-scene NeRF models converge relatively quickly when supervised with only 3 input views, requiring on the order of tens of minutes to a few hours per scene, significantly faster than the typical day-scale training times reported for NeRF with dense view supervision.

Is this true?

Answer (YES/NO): NO